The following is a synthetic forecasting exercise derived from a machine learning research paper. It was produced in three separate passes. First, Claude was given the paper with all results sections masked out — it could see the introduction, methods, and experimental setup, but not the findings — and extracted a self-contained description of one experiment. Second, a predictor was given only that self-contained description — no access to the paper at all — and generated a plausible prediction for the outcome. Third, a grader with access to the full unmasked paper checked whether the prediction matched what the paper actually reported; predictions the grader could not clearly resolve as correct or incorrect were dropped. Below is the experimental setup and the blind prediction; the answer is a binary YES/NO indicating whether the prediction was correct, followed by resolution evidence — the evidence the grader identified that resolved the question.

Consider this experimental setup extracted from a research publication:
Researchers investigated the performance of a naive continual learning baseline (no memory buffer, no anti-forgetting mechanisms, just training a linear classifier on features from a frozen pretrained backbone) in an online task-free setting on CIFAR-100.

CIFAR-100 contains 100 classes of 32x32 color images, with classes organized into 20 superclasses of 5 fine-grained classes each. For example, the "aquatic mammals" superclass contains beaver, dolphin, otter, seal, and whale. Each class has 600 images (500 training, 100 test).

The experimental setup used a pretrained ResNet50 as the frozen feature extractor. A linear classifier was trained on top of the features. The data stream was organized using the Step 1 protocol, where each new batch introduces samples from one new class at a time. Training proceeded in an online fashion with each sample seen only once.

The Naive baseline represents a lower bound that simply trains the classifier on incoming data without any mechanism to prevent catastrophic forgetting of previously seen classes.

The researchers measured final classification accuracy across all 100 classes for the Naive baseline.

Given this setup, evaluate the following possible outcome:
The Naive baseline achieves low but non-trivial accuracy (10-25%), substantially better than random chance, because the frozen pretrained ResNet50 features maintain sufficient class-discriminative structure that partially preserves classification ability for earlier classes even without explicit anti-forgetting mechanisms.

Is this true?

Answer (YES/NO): NO